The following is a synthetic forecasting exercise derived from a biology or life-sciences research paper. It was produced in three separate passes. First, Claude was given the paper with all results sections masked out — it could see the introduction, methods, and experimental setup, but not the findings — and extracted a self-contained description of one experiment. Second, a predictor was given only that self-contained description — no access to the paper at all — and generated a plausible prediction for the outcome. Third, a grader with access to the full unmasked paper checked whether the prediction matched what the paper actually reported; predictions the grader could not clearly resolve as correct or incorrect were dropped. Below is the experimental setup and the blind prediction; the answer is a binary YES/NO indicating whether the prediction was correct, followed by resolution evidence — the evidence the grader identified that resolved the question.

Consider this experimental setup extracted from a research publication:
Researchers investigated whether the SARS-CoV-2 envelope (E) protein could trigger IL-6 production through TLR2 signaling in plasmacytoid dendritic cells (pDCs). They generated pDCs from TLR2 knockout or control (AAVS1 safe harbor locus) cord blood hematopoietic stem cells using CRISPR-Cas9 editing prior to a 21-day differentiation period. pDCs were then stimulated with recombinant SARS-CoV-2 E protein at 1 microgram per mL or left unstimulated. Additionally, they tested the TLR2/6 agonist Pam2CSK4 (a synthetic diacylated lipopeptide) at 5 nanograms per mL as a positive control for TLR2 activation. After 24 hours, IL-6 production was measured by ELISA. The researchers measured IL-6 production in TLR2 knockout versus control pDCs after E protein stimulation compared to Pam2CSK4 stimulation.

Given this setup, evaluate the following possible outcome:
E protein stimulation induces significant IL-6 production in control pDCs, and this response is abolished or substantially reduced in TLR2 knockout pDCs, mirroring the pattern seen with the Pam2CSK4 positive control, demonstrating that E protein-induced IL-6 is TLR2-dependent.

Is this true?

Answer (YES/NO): YES